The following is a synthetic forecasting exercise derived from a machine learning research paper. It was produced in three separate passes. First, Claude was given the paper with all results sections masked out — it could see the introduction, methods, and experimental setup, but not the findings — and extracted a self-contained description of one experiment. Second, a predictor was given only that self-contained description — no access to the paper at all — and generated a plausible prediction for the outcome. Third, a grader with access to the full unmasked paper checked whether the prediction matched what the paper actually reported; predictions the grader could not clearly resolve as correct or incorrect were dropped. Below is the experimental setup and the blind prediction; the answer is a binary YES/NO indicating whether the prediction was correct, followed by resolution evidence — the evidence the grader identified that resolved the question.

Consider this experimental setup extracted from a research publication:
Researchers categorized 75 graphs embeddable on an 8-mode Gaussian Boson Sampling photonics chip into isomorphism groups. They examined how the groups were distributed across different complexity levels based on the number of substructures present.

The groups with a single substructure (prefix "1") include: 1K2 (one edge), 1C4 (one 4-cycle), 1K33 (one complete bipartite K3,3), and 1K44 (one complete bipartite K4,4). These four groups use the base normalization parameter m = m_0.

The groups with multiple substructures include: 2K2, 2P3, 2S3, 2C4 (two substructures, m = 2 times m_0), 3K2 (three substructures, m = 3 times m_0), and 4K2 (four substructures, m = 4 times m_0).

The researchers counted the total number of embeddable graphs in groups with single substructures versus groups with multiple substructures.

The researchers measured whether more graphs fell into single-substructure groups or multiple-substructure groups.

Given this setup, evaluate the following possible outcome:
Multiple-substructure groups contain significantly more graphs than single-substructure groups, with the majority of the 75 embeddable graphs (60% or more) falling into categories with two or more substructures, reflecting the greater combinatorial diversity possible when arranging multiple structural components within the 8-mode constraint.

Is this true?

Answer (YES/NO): YES